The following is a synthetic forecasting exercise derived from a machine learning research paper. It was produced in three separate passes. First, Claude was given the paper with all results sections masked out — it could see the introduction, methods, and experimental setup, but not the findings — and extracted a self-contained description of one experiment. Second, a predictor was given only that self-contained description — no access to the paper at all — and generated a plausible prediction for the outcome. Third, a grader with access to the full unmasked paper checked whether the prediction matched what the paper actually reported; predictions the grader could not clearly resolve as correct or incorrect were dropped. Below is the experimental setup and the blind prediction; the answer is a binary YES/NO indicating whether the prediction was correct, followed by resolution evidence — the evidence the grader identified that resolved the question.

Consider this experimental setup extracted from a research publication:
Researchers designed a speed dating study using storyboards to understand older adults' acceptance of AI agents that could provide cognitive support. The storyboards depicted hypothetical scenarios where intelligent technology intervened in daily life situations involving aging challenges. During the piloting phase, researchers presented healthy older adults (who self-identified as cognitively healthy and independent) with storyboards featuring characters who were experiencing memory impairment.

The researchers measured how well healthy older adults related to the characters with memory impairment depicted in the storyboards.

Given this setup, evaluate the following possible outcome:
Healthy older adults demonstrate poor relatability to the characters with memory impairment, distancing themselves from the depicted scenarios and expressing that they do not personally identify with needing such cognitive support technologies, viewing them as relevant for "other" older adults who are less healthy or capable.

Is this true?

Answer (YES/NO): YES